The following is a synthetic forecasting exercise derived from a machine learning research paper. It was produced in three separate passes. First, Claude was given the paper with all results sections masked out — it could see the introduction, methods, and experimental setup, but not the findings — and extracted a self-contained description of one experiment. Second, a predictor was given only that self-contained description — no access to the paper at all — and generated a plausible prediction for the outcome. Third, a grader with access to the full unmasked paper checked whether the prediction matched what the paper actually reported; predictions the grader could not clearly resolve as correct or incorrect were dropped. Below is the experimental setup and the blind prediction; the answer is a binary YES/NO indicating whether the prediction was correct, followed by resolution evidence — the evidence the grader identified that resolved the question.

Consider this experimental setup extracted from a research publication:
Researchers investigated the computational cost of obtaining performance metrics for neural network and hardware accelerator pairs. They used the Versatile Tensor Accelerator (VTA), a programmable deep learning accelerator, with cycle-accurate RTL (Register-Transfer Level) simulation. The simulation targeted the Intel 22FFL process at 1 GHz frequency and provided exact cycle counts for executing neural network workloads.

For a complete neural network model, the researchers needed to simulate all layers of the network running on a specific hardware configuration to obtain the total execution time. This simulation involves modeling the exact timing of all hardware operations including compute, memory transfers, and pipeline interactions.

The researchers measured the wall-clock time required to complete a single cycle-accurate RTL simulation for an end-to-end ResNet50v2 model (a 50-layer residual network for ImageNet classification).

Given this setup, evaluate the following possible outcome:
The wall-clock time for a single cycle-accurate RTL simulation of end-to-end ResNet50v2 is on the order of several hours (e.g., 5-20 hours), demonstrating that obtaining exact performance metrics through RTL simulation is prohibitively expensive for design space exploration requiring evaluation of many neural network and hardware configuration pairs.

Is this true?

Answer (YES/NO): NO